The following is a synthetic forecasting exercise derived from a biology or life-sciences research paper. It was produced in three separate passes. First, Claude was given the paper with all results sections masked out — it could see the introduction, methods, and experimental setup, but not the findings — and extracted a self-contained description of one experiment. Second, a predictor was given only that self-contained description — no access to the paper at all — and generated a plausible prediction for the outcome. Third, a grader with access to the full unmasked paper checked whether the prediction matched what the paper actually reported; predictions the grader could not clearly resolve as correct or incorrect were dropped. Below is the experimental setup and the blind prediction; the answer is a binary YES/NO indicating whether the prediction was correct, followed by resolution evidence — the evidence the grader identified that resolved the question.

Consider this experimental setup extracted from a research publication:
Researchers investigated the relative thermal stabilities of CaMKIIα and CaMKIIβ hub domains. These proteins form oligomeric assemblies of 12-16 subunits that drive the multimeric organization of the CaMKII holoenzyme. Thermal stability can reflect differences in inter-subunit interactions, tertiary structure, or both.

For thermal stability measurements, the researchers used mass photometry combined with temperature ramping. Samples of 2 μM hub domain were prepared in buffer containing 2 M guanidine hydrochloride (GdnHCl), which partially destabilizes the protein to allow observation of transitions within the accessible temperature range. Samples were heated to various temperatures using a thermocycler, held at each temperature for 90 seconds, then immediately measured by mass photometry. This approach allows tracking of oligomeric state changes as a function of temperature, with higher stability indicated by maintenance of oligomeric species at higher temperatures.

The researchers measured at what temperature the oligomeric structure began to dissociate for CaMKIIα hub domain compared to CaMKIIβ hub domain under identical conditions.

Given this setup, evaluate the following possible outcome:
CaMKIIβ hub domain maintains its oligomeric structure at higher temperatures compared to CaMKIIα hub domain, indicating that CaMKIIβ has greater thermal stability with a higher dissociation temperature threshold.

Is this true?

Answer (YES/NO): NO